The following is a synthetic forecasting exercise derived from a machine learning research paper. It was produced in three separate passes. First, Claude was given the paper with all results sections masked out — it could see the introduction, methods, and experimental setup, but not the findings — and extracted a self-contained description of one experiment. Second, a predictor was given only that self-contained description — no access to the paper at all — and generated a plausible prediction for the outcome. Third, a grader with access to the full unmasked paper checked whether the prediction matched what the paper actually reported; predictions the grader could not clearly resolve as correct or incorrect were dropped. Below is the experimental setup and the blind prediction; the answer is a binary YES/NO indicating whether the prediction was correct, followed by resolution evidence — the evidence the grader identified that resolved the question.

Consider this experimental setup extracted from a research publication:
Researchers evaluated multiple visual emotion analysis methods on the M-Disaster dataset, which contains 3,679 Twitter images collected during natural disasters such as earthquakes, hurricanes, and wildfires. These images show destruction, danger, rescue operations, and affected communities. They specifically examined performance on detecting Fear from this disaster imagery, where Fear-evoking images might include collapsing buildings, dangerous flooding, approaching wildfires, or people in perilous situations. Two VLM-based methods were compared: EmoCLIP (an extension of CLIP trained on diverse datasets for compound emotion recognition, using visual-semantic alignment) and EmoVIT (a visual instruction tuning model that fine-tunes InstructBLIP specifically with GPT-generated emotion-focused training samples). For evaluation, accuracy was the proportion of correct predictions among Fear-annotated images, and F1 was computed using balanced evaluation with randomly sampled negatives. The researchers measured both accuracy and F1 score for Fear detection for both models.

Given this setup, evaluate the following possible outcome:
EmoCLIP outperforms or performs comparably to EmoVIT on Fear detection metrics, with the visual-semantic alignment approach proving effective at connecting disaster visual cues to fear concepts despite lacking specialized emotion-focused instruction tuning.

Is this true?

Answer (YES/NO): NO